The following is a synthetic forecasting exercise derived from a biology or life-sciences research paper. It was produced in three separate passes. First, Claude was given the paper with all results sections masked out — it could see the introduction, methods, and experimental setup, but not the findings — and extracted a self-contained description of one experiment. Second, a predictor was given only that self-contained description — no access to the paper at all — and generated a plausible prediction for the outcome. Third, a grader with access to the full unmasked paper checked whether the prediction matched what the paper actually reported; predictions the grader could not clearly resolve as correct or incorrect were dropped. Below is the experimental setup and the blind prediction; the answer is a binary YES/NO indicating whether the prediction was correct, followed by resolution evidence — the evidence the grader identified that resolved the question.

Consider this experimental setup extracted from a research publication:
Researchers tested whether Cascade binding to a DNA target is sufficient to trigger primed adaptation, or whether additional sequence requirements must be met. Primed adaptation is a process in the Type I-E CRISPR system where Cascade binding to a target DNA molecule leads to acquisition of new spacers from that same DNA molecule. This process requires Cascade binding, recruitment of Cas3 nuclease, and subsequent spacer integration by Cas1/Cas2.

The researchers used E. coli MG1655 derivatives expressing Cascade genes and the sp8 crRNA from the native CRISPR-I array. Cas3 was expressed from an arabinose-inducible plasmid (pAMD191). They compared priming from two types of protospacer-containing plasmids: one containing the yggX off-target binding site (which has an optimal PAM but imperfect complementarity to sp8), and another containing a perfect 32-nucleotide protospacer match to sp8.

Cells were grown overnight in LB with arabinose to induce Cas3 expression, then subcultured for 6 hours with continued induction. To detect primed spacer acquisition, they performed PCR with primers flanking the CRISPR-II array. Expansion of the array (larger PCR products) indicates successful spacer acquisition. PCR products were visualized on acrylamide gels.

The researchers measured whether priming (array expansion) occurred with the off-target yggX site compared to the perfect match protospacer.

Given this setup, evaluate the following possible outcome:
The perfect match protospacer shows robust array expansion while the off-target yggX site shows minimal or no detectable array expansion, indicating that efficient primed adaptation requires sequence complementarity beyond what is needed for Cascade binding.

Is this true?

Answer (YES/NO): YES